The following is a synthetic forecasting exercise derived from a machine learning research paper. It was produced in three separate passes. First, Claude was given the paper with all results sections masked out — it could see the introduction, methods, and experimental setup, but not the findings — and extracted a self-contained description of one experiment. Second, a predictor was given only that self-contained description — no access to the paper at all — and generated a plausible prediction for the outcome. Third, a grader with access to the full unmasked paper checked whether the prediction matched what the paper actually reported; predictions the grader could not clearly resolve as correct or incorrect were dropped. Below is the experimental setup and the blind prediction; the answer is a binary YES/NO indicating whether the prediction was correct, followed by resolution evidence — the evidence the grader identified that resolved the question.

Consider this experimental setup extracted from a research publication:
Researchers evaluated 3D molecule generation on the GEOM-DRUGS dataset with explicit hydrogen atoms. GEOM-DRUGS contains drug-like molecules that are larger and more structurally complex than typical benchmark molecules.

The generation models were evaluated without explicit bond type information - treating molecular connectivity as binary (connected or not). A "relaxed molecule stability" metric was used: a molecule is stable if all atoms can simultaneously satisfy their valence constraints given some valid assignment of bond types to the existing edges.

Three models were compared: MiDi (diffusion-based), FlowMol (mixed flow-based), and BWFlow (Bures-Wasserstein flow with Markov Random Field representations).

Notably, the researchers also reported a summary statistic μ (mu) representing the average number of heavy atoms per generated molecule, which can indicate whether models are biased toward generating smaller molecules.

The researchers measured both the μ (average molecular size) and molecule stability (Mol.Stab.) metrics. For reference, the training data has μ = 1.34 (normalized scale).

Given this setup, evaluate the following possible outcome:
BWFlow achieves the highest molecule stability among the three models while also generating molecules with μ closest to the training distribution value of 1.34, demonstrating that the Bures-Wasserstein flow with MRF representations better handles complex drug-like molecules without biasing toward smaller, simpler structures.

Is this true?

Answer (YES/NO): NO